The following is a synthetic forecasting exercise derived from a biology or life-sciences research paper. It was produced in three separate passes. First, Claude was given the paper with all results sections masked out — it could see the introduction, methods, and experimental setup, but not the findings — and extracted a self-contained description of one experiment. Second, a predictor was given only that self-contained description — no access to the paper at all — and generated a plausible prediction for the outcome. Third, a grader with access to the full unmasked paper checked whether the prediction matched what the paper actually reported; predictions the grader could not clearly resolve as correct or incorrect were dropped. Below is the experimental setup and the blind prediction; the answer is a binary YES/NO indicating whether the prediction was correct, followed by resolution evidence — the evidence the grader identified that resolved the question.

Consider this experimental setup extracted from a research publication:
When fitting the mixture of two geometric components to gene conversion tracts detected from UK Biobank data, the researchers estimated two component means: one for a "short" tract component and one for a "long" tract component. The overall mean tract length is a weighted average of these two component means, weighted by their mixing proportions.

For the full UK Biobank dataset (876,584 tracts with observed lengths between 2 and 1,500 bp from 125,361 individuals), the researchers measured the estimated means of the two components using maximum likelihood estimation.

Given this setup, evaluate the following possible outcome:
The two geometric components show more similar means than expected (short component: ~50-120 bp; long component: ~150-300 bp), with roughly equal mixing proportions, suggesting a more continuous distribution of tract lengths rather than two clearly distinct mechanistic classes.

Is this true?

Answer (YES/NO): NO